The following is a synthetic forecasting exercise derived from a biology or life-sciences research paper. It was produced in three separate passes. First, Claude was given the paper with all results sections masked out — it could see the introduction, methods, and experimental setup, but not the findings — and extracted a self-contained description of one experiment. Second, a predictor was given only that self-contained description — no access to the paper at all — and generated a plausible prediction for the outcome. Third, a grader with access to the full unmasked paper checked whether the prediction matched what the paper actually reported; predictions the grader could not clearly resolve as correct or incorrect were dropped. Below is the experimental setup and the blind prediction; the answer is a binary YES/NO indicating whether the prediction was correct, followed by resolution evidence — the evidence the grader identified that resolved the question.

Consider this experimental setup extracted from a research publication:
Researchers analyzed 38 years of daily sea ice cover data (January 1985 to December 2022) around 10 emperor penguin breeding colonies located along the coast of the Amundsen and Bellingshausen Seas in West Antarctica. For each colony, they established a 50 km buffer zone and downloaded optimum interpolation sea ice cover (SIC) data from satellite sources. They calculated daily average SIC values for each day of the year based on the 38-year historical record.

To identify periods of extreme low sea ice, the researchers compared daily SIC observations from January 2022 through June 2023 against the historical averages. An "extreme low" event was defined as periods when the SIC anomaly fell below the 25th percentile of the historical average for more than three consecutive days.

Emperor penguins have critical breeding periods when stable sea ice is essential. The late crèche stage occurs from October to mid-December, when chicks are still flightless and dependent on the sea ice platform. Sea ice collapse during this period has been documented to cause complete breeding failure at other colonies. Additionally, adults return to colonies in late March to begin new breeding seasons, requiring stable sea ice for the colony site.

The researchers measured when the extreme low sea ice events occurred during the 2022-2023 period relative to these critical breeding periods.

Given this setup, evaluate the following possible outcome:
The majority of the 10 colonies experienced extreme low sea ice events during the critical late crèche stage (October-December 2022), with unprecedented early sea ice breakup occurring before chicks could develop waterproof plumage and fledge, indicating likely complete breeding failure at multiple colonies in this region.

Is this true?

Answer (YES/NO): NO